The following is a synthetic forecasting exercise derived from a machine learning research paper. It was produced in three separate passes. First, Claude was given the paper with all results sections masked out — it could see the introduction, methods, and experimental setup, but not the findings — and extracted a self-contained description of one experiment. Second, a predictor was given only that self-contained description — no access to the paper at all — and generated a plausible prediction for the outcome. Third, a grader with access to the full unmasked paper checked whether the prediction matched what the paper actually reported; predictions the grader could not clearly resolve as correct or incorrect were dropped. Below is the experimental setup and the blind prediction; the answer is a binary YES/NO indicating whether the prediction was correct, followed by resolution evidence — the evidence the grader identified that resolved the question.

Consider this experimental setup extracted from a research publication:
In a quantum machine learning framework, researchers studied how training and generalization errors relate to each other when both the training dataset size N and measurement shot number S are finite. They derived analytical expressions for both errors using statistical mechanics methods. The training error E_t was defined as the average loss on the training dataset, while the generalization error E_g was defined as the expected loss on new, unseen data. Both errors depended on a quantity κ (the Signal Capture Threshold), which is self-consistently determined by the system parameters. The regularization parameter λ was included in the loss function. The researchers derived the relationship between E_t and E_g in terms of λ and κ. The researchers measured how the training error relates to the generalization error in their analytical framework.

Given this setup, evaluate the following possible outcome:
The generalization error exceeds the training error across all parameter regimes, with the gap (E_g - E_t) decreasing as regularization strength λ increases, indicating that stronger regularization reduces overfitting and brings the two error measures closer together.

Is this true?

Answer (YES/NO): NO